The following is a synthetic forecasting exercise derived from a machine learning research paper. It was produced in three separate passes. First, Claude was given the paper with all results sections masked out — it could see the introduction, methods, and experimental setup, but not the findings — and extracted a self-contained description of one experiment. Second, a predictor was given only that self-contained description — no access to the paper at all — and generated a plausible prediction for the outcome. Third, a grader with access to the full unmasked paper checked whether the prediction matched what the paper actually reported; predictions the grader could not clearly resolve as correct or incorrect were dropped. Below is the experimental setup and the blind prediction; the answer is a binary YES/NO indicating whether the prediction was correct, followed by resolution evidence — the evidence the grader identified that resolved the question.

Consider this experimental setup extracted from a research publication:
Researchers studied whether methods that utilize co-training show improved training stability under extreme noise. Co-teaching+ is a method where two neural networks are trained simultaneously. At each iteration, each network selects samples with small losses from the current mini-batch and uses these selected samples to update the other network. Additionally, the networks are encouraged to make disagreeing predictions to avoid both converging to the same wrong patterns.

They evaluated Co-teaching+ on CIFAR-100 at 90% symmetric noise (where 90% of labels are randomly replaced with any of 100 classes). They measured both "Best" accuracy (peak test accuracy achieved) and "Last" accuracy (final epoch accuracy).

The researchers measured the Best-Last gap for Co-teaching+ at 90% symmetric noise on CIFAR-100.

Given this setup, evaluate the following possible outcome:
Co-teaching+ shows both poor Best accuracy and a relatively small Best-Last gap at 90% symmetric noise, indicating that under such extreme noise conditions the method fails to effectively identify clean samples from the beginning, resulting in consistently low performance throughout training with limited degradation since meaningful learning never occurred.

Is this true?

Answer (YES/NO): NO